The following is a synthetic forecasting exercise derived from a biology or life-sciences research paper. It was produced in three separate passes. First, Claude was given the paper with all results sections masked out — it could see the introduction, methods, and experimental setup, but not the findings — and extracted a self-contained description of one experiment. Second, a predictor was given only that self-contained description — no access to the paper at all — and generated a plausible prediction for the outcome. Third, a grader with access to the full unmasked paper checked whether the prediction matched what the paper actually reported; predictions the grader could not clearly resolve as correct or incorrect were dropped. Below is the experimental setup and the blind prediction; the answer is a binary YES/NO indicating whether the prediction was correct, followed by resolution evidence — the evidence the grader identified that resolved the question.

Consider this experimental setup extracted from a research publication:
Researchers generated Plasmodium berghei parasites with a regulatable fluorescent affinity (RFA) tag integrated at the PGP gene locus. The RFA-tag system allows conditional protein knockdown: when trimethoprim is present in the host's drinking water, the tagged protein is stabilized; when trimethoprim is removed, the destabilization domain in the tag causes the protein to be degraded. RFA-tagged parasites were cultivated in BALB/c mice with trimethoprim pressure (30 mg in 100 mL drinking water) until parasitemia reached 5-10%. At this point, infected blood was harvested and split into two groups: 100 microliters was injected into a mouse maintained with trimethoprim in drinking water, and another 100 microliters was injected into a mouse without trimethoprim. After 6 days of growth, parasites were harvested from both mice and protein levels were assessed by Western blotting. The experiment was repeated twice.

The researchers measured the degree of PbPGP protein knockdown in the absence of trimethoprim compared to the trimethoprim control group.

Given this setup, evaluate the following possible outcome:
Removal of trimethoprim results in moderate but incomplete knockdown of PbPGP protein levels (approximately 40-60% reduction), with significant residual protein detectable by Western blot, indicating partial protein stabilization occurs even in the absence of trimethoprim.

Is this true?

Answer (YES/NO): NO